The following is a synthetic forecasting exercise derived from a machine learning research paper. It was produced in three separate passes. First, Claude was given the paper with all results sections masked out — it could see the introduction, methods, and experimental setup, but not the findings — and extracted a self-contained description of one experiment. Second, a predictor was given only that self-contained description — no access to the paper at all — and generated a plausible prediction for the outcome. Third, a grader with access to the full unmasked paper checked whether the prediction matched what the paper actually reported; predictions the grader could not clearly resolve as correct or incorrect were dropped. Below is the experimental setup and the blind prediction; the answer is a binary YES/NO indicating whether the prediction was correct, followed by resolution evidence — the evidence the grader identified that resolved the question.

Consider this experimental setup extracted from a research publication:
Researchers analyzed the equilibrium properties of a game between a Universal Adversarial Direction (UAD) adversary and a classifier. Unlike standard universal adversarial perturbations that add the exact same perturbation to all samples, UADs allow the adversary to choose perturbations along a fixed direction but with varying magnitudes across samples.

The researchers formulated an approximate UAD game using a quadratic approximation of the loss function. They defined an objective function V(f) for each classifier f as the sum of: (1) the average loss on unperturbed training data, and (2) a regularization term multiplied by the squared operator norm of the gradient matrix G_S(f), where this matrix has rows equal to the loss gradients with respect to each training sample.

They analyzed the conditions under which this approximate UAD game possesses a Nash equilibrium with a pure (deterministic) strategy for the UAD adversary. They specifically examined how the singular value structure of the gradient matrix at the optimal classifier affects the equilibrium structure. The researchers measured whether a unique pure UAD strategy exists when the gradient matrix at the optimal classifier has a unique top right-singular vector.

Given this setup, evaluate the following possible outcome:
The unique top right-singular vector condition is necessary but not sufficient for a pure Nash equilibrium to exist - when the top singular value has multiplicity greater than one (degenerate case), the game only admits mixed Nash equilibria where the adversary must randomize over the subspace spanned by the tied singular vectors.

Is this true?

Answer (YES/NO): NO